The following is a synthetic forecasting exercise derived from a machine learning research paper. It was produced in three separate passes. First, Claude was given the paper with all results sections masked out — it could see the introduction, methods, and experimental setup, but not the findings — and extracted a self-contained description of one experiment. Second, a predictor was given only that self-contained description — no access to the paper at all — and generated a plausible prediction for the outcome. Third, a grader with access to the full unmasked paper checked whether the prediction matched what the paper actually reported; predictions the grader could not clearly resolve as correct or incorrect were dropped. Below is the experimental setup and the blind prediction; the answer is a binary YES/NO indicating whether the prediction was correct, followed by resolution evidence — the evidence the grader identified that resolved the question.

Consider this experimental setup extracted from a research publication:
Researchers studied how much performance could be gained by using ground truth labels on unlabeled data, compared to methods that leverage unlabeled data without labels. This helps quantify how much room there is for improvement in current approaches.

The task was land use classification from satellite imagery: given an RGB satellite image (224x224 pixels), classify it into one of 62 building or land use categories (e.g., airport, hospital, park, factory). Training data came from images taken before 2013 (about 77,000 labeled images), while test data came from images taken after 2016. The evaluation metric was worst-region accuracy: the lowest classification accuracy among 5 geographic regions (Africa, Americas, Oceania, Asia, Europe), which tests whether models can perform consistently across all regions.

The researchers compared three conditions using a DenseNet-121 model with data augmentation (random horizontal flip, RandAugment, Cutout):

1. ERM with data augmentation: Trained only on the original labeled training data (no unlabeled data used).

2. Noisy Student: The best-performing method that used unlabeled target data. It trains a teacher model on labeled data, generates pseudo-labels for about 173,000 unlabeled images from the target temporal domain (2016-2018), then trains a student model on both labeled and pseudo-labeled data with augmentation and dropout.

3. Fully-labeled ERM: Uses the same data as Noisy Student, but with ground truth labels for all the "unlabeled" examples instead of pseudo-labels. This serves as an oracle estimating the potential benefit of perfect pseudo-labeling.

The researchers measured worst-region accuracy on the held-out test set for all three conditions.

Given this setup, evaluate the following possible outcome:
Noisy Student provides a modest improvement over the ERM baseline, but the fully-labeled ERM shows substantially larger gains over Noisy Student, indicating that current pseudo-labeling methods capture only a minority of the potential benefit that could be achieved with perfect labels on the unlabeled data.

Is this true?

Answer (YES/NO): YES